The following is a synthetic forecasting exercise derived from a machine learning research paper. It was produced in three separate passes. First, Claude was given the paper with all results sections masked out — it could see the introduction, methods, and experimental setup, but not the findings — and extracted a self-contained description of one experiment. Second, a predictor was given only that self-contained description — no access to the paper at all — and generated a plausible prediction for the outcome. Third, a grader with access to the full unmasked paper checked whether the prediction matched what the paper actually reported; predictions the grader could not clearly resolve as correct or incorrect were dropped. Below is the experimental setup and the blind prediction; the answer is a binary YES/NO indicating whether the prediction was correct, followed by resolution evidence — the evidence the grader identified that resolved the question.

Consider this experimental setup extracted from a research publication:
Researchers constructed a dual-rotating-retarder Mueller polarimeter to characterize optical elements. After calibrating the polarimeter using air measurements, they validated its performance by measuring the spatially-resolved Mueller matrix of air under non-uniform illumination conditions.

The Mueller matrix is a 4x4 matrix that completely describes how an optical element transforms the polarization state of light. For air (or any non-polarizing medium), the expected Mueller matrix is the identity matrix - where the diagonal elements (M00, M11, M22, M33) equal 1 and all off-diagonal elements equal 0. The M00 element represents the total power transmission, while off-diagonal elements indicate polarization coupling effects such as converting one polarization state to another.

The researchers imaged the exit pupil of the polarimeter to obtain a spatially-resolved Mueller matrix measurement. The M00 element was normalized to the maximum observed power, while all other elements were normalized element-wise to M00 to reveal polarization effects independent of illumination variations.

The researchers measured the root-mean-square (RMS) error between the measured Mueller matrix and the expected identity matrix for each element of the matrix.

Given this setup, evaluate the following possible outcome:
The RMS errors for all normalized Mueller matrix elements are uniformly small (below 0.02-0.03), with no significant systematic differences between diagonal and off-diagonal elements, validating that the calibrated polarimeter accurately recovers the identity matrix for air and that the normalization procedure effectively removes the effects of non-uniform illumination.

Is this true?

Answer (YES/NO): NO